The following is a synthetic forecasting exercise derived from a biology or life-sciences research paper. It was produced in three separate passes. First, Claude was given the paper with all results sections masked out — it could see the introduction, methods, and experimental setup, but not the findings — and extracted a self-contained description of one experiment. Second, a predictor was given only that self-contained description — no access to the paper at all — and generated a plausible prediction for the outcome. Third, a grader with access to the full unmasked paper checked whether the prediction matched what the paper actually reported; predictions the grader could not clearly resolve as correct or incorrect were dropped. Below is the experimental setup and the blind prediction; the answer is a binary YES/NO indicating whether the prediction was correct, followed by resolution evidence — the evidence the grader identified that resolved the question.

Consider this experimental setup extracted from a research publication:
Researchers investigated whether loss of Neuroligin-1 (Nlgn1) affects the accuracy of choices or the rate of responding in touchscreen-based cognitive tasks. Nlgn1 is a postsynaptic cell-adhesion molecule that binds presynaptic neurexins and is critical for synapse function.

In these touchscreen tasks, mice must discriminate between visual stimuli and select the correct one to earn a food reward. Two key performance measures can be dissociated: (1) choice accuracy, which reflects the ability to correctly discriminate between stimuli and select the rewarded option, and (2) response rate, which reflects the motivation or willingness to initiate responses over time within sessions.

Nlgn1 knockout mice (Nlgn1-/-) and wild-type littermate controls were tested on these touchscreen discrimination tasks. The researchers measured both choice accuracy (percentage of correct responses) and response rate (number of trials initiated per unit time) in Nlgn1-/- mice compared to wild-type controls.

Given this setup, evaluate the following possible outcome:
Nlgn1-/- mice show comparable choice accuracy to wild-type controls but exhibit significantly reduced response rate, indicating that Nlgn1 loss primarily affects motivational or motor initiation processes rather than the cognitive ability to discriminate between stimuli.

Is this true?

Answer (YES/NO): YES